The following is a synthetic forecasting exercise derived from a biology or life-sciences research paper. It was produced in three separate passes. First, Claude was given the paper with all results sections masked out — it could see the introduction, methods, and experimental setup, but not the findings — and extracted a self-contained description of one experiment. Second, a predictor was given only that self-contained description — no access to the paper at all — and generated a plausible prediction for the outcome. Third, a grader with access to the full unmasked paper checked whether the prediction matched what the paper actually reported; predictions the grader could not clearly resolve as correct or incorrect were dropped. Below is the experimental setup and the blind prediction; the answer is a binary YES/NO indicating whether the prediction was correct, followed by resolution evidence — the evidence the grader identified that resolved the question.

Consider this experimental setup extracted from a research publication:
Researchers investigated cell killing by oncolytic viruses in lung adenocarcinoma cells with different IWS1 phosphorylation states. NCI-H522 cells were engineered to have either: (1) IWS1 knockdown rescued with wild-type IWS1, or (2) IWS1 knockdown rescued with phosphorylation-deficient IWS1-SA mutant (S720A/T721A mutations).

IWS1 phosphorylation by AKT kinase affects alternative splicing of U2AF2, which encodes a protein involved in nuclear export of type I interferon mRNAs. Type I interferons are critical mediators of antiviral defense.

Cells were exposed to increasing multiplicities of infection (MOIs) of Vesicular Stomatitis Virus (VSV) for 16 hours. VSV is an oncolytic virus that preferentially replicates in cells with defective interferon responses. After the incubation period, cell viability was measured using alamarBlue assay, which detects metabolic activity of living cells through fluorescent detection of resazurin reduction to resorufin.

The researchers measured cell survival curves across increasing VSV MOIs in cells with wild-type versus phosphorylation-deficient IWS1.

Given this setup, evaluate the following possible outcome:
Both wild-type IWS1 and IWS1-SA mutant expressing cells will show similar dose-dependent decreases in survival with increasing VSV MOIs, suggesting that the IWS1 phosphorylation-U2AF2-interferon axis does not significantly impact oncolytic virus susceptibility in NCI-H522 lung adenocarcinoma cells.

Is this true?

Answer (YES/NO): NO